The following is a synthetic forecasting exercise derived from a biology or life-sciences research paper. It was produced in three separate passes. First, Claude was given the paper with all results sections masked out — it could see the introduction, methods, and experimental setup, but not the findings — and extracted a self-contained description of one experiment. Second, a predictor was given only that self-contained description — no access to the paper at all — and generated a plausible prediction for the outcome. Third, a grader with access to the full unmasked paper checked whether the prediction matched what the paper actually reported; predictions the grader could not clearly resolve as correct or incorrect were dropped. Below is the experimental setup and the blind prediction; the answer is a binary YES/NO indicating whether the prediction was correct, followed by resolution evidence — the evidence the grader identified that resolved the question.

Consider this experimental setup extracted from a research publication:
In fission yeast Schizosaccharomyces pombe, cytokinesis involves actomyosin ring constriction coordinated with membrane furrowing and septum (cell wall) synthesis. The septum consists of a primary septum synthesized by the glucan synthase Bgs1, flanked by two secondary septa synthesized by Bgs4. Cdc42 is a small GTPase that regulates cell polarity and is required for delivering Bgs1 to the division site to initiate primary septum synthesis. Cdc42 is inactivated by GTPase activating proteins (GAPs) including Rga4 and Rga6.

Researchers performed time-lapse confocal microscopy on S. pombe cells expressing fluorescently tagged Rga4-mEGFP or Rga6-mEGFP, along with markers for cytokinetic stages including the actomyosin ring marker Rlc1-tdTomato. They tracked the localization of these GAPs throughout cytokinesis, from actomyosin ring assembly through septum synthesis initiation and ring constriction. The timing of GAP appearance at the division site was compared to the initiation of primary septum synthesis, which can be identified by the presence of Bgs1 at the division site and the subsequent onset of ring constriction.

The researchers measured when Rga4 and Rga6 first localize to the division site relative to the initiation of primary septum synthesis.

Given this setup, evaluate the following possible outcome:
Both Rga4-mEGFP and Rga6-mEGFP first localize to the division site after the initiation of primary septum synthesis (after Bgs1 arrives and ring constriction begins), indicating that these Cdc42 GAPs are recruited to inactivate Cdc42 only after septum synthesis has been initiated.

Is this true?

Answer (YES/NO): YES